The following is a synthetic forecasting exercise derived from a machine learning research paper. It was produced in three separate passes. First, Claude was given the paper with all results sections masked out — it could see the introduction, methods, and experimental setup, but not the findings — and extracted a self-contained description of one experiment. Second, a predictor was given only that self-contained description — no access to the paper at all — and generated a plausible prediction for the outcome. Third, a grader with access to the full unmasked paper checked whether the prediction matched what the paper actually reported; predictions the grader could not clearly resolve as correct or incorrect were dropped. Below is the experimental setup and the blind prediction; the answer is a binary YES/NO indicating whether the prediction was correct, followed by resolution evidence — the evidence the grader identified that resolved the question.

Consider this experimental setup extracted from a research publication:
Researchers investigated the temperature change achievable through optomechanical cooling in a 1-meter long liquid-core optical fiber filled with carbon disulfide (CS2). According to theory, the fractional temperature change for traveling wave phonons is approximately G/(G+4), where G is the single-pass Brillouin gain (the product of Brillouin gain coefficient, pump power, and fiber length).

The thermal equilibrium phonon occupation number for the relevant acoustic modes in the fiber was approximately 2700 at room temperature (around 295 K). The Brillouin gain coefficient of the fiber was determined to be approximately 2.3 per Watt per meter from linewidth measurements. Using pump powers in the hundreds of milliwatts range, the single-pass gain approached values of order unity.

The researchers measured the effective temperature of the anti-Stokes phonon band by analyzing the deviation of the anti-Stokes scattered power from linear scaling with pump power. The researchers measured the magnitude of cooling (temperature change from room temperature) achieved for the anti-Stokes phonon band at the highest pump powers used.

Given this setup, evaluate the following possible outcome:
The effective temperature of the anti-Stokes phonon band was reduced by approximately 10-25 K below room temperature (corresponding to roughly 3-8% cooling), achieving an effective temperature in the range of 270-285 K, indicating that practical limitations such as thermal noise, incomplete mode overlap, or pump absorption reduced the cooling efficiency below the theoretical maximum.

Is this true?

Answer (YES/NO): YES